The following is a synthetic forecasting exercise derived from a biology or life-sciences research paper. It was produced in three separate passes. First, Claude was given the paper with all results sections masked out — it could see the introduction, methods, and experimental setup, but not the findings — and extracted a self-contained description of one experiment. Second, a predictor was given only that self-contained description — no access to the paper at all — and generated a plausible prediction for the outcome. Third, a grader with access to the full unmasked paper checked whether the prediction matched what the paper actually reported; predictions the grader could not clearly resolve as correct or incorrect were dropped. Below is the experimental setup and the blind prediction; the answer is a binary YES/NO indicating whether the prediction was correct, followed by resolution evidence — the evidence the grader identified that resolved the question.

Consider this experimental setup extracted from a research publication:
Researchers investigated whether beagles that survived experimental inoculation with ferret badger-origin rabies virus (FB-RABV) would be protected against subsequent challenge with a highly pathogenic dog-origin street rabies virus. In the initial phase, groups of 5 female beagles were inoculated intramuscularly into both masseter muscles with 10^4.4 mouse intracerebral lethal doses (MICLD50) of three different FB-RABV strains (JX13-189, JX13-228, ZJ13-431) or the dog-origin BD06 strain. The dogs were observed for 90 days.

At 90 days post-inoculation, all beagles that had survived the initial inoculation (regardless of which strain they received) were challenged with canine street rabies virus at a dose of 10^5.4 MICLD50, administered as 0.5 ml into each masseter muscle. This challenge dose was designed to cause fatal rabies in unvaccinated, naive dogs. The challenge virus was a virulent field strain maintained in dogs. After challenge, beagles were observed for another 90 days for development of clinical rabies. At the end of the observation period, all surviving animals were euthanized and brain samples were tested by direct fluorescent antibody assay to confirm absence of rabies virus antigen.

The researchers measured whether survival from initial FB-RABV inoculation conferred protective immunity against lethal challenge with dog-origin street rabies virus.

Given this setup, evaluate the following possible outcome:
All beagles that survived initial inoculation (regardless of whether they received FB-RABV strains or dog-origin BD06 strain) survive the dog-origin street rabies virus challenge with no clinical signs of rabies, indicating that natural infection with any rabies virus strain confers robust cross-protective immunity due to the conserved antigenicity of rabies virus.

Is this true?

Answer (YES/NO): YES